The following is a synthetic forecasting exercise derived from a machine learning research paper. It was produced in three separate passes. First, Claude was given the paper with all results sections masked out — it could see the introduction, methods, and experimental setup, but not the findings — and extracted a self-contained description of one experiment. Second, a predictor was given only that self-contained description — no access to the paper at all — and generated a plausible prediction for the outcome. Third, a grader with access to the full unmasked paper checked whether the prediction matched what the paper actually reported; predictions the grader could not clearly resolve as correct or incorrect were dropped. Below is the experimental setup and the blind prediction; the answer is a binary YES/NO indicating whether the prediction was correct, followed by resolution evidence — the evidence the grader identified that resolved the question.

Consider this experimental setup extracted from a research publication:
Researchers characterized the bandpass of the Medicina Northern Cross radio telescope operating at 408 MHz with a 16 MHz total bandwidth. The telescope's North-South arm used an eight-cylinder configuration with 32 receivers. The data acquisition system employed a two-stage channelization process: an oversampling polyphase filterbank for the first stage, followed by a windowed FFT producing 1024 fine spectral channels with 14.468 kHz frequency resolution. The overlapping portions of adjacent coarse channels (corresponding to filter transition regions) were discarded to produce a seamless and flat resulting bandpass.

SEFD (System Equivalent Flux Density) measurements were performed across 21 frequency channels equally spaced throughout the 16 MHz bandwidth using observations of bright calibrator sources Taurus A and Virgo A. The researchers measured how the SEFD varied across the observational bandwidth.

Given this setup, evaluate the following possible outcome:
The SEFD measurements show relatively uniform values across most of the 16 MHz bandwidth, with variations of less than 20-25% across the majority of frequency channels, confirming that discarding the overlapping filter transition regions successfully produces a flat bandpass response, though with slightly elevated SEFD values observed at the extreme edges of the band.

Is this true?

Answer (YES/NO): NO